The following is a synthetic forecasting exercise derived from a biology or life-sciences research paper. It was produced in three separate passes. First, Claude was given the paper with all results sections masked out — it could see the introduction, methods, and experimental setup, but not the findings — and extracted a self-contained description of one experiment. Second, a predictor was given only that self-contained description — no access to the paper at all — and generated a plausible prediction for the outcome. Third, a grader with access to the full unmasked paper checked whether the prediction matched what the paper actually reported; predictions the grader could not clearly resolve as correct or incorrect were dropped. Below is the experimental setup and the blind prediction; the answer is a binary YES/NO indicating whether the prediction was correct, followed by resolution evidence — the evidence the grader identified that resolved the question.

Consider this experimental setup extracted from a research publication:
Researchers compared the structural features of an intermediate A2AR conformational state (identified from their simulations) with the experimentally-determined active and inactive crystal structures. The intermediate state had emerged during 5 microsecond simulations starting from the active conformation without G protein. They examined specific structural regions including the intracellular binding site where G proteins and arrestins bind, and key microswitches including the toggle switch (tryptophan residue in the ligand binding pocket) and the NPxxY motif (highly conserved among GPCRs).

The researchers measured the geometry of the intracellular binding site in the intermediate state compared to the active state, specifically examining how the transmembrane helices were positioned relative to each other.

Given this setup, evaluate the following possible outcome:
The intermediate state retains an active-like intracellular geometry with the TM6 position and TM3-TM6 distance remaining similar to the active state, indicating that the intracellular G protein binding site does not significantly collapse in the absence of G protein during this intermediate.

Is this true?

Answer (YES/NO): NO